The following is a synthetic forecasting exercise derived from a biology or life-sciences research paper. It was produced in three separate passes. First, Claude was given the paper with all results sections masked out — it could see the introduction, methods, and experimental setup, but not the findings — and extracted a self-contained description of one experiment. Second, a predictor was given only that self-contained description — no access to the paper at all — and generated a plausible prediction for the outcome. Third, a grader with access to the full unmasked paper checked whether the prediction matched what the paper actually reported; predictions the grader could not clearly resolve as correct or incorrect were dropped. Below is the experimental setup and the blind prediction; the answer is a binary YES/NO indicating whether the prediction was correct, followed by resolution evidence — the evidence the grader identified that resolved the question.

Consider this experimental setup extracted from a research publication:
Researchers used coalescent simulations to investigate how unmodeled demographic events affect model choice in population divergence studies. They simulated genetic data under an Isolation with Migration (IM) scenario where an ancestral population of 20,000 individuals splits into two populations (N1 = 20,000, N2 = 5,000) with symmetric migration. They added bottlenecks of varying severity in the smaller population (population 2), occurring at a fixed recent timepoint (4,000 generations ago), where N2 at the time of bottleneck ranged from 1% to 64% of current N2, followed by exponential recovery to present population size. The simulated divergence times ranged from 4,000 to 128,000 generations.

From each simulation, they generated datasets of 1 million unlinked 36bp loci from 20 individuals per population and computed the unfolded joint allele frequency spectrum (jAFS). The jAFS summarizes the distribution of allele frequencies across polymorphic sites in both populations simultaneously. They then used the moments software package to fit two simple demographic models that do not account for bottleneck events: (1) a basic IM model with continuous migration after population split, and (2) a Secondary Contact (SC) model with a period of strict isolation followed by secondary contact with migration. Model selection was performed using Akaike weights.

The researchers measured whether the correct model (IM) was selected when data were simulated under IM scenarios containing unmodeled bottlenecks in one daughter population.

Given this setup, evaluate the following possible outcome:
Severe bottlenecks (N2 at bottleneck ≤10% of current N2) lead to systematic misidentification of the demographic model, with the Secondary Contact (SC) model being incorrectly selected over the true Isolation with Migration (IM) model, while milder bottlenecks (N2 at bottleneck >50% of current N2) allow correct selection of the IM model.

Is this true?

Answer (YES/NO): NO